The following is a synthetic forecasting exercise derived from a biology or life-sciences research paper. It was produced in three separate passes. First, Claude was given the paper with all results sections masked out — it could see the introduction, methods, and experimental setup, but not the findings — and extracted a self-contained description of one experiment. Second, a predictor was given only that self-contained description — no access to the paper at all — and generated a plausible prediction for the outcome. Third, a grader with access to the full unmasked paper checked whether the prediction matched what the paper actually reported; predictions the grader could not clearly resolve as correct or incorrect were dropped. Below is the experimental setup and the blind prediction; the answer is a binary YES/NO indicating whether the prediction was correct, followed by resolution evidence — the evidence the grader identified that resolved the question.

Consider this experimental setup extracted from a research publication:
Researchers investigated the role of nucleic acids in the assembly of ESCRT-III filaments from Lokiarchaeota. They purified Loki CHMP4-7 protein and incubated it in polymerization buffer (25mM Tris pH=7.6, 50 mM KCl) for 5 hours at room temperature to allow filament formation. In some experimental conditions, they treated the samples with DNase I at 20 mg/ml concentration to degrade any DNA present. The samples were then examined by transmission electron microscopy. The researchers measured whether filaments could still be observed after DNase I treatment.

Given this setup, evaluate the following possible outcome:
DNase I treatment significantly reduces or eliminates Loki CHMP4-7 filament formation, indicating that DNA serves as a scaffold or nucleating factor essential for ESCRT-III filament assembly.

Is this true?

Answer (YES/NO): YES